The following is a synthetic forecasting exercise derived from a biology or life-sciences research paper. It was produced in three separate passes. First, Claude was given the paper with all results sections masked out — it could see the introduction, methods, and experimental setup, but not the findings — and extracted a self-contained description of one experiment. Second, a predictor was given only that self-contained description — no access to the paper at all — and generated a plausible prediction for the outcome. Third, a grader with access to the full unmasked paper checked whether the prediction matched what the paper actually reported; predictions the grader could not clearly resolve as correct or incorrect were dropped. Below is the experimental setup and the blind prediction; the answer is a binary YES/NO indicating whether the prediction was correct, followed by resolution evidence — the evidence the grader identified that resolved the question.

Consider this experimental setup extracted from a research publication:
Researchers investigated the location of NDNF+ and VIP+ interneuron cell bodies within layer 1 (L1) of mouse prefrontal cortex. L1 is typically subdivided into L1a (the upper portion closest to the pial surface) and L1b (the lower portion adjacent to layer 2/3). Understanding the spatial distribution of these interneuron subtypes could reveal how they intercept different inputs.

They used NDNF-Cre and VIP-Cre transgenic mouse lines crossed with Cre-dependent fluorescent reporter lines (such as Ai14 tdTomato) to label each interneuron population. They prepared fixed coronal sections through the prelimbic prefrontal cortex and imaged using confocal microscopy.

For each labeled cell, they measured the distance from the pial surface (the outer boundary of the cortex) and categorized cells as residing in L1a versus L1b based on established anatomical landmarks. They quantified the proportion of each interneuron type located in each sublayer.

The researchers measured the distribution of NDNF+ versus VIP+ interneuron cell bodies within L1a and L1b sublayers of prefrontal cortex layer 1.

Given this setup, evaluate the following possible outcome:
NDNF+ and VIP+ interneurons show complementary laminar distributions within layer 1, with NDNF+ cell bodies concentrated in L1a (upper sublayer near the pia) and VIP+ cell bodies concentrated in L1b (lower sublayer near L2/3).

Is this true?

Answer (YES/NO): YES